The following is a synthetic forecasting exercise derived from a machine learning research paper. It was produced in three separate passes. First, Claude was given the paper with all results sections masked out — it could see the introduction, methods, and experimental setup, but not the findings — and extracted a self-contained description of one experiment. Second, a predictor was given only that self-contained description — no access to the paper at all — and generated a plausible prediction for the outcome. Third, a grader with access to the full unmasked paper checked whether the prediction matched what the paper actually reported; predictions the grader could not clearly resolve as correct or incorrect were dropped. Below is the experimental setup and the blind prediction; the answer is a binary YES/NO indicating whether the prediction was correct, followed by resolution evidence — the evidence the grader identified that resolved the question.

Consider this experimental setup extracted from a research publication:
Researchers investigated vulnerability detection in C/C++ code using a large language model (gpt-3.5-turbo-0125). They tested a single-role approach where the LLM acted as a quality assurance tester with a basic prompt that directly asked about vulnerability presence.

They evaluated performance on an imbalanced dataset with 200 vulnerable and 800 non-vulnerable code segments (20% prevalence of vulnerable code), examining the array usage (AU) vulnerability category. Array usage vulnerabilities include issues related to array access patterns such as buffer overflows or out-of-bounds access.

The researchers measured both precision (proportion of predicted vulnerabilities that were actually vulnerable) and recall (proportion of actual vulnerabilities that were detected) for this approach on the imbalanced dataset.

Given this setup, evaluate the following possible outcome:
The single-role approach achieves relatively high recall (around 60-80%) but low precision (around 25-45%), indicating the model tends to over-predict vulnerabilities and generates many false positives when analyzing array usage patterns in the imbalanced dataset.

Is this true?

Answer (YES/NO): NO